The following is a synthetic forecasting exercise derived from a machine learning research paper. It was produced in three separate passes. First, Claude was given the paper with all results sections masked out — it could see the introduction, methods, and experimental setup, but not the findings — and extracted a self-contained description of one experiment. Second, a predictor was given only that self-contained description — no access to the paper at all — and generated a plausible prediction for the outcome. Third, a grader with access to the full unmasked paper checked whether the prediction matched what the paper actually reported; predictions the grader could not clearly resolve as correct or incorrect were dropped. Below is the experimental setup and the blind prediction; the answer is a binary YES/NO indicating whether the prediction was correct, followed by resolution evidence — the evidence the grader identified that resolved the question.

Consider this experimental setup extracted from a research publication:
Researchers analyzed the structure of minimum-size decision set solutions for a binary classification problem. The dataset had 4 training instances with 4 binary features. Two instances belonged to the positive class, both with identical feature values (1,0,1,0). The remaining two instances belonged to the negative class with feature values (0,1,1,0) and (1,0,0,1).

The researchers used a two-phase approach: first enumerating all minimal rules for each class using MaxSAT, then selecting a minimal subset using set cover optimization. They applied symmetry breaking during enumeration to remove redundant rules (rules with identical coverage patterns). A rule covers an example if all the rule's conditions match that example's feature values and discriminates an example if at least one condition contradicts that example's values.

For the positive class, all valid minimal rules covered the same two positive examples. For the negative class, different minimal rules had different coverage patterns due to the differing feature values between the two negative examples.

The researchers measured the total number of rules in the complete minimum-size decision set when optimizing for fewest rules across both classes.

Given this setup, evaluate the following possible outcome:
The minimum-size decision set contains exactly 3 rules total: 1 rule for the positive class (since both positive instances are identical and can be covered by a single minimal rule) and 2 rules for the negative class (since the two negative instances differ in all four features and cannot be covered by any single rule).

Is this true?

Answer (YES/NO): YES